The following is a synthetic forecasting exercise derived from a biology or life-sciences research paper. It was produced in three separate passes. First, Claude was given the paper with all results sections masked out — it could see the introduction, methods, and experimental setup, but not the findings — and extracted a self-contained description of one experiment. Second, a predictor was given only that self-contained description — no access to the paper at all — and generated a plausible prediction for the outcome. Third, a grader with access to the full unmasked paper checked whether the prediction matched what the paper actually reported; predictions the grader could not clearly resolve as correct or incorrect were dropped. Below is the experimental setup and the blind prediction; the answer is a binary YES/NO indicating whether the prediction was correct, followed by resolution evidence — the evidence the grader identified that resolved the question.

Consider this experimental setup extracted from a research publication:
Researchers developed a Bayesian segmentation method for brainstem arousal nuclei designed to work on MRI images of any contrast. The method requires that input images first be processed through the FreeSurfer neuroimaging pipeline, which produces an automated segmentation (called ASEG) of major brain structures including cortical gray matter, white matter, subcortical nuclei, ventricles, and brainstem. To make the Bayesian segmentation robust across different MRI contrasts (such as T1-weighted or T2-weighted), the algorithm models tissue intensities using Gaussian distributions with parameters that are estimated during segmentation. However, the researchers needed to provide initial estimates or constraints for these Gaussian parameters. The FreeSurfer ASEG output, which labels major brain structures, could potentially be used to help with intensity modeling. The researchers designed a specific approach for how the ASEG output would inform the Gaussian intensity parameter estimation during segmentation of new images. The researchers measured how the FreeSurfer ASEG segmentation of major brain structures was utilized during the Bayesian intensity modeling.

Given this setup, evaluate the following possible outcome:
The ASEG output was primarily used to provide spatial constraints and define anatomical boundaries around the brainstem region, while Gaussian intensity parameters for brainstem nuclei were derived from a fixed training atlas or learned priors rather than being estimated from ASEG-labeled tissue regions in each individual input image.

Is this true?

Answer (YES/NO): NO